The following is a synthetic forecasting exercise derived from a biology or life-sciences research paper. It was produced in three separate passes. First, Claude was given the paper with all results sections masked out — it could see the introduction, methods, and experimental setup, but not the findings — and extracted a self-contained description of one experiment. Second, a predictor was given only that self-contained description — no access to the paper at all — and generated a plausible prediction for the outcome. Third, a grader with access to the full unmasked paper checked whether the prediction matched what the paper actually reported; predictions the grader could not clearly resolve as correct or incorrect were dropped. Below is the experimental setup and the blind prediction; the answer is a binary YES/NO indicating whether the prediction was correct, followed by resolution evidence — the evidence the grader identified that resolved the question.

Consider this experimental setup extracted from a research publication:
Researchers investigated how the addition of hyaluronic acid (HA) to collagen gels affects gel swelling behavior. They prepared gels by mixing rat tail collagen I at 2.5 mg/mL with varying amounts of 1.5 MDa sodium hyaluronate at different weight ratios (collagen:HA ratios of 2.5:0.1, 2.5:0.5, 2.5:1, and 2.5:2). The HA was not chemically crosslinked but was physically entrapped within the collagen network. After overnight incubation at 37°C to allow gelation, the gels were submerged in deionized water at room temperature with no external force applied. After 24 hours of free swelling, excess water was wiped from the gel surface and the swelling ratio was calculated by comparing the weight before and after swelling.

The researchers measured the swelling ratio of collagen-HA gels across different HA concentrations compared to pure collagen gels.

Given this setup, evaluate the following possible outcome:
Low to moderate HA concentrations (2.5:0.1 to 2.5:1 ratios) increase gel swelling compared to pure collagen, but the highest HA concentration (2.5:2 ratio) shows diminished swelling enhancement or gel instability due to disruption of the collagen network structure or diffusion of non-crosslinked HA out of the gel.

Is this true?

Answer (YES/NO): NO